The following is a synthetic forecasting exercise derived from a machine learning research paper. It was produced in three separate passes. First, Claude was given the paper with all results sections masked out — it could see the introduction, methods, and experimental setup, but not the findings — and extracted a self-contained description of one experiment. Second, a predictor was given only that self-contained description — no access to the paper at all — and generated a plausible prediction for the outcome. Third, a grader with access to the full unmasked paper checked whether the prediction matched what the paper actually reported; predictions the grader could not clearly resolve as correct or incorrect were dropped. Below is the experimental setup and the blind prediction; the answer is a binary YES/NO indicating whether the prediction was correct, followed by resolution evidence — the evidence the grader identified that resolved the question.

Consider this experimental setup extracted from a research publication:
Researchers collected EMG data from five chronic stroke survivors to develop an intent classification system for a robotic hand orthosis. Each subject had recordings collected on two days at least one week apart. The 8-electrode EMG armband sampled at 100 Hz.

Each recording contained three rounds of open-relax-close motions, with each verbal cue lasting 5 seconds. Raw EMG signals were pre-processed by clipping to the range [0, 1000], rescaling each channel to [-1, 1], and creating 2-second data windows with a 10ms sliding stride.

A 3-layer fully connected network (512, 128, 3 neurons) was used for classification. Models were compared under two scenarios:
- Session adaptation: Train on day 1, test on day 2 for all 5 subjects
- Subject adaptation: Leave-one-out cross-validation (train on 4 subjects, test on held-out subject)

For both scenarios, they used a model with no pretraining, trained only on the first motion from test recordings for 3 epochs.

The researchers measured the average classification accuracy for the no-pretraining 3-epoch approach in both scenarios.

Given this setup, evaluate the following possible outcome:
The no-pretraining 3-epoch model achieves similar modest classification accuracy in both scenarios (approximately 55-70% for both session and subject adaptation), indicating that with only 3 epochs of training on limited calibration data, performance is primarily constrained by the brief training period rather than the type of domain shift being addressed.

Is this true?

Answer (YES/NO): NO